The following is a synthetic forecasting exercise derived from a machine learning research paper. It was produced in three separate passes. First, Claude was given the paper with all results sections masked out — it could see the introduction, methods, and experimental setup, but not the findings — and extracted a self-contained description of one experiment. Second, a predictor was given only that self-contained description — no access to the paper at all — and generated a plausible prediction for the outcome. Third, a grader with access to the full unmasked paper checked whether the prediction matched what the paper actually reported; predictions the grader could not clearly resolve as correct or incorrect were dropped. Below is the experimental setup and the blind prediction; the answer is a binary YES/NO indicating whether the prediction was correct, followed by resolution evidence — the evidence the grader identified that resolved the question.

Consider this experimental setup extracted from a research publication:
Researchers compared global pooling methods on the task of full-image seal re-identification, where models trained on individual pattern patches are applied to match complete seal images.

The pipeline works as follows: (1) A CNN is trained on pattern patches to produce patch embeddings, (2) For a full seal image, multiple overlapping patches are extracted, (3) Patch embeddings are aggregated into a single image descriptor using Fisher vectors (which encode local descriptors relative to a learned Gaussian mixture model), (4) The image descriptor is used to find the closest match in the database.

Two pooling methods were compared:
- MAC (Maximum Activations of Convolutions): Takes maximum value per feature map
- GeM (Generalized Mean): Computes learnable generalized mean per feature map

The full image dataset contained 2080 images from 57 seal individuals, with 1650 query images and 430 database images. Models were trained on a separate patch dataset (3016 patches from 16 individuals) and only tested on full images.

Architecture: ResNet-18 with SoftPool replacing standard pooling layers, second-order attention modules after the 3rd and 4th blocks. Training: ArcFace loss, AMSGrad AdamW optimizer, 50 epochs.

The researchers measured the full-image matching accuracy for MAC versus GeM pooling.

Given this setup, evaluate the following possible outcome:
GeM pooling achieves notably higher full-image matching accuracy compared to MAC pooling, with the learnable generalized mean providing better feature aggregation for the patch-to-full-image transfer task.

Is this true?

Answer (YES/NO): NO